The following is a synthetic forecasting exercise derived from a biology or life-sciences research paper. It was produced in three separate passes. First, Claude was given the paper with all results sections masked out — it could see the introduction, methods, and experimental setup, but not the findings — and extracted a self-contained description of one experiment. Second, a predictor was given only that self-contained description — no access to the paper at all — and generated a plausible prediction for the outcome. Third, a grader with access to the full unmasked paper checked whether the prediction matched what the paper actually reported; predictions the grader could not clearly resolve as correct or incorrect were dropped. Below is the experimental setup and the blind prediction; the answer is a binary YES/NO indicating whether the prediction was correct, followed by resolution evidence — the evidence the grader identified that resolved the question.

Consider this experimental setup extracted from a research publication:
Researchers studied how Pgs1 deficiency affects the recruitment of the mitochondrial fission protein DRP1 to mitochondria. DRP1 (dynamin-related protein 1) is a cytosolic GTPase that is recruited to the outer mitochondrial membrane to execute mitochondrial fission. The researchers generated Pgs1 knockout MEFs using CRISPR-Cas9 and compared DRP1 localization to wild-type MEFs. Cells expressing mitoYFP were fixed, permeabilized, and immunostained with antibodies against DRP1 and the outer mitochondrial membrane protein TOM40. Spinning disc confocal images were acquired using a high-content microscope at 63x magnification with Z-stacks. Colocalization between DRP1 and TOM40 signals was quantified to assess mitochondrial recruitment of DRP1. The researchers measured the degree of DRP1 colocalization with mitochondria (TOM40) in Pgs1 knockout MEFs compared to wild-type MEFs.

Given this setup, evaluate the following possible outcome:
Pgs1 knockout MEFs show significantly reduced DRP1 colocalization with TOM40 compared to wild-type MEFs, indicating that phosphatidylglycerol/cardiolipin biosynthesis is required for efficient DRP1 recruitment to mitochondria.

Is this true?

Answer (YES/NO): NO